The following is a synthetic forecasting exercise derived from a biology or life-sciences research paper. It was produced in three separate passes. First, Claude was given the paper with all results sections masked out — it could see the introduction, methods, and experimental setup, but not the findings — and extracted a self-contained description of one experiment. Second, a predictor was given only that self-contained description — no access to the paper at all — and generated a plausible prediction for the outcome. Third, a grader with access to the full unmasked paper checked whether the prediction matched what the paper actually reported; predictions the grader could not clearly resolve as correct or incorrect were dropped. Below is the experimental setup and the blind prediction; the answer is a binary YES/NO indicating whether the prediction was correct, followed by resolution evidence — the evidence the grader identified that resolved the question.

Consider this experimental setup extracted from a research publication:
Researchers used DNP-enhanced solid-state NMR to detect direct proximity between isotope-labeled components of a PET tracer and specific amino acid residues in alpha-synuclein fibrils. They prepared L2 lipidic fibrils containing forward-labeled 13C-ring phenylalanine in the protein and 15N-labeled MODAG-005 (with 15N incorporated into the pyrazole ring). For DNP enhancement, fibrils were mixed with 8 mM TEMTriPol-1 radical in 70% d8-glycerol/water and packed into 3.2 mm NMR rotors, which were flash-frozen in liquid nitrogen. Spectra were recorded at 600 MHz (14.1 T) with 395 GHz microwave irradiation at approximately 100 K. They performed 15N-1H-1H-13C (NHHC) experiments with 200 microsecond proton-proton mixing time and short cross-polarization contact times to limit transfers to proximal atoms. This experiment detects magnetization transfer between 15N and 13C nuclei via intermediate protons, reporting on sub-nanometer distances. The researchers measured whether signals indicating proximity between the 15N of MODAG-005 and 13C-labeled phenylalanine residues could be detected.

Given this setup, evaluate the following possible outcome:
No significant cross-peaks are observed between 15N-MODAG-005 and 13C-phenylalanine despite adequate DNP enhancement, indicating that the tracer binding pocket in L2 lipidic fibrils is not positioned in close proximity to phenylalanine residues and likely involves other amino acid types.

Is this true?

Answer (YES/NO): NO